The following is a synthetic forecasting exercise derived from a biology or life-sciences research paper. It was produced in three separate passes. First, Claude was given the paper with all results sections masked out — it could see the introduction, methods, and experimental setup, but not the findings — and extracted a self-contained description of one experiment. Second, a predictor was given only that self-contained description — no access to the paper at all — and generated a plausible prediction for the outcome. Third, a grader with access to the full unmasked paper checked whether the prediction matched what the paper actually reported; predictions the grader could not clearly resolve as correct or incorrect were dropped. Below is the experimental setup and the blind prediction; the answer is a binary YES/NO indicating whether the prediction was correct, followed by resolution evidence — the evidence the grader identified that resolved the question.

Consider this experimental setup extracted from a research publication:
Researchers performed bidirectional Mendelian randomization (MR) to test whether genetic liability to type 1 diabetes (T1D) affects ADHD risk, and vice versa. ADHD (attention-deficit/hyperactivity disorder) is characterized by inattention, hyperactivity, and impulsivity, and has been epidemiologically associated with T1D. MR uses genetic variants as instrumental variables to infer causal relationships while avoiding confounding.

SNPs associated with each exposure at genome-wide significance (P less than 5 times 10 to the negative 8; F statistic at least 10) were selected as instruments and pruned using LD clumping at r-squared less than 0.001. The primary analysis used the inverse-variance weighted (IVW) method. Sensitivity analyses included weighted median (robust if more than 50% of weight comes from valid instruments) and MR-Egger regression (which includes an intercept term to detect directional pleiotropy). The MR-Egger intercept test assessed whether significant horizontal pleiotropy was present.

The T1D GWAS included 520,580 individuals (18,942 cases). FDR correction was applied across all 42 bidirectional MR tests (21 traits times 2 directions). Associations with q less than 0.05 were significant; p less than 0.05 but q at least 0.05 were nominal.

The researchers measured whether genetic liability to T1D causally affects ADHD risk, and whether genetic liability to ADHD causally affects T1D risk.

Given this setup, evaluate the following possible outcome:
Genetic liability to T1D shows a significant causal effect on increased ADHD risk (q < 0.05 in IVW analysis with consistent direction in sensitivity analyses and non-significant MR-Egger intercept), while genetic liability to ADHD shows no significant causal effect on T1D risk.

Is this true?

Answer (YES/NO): NO